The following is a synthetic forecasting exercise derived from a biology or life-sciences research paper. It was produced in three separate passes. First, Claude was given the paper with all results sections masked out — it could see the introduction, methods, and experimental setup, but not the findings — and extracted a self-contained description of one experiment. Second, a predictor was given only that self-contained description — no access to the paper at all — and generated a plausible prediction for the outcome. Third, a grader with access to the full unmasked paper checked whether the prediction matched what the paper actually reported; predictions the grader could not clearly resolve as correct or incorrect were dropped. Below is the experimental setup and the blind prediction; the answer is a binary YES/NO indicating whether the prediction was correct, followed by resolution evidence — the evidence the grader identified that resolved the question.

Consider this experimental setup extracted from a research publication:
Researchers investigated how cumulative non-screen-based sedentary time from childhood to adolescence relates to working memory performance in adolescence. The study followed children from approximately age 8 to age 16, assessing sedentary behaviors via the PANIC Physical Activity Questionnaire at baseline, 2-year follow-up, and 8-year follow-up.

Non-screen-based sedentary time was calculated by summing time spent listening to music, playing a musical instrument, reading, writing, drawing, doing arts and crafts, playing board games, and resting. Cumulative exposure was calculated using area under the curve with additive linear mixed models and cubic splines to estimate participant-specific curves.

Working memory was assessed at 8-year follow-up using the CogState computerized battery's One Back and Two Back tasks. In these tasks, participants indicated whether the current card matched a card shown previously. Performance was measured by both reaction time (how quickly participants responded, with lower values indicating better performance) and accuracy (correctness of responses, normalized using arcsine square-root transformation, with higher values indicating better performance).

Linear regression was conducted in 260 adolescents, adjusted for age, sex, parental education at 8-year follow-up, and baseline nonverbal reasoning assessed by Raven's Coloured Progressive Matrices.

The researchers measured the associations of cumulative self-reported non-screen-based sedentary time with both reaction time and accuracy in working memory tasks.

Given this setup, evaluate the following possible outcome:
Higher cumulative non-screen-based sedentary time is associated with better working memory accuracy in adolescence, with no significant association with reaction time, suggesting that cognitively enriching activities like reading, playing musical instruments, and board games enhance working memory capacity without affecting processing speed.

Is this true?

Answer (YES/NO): NO